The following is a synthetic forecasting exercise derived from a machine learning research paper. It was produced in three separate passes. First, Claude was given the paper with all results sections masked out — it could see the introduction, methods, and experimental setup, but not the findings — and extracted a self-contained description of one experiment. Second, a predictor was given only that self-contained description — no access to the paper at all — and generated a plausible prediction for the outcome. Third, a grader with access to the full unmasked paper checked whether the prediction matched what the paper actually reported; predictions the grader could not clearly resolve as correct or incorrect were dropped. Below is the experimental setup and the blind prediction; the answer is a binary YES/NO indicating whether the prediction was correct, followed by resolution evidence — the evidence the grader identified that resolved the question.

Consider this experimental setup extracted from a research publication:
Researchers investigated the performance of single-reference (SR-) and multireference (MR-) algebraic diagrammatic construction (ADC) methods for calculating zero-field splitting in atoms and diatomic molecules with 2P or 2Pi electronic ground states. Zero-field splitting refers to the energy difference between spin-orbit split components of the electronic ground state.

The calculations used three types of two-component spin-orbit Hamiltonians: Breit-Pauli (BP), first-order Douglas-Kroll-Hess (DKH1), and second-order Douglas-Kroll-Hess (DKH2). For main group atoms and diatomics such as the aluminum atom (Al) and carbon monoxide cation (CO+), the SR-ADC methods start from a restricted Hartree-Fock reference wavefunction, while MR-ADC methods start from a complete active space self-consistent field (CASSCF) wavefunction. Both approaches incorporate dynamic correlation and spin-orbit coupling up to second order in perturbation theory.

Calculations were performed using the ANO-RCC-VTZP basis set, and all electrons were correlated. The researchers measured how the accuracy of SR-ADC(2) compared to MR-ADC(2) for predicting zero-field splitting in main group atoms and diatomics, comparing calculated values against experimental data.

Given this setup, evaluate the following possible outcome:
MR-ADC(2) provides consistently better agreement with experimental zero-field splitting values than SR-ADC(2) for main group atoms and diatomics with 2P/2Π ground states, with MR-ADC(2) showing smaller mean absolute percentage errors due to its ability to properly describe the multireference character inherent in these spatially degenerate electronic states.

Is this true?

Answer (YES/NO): NO